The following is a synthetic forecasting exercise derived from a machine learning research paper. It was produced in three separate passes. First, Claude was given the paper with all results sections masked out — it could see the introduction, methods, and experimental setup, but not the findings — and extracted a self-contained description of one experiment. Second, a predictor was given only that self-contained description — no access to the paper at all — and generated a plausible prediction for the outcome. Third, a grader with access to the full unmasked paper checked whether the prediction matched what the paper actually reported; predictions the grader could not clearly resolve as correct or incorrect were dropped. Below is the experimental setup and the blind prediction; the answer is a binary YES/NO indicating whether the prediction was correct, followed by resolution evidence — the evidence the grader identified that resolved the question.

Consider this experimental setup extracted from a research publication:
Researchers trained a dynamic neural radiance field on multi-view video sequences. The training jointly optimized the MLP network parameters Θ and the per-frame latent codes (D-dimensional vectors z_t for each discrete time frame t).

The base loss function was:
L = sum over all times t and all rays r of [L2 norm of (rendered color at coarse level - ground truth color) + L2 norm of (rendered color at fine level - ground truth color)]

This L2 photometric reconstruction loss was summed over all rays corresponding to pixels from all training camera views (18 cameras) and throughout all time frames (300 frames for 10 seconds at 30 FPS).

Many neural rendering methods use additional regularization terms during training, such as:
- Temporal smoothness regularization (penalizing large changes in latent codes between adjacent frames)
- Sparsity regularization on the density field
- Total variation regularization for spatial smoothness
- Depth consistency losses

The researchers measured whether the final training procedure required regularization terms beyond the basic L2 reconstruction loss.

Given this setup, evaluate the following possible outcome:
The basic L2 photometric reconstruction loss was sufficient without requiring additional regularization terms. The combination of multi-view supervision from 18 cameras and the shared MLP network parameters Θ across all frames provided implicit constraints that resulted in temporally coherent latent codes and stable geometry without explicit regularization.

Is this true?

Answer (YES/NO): YES